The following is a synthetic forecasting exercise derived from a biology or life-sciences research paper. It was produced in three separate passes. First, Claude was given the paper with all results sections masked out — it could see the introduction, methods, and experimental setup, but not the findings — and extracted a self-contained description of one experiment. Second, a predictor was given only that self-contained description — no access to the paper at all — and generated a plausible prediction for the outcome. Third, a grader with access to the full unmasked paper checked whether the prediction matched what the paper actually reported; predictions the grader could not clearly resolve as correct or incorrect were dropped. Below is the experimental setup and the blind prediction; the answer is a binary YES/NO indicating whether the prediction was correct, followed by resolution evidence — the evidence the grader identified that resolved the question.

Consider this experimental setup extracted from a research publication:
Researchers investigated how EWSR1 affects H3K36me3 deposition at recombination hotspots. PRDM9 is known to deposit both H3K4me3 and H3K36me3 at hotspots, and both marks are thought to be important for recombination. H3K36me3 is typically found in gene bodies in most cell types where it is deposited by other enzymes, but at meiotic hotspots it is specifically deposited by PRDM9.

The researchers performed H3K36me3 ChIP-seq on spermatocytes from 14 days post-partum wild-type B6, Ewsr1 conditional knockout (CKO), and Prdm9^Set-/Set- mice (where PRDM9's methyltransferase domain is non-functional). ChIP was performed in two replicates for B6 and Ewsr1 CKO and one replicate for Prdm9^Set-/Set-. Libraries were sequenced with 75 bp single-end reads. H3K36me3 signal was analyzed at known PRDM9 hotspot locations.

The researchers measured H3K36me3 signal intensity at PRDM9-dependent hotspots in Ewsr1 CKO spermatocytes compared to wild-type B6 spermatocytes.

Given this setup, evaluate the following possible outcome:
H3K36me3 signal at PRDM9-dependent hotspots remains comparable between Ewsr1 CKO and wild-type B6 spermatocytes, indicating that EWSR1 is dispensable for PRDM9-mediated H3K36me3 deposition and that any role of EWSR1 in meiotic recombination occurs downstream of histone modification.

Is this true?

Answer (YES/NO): NO